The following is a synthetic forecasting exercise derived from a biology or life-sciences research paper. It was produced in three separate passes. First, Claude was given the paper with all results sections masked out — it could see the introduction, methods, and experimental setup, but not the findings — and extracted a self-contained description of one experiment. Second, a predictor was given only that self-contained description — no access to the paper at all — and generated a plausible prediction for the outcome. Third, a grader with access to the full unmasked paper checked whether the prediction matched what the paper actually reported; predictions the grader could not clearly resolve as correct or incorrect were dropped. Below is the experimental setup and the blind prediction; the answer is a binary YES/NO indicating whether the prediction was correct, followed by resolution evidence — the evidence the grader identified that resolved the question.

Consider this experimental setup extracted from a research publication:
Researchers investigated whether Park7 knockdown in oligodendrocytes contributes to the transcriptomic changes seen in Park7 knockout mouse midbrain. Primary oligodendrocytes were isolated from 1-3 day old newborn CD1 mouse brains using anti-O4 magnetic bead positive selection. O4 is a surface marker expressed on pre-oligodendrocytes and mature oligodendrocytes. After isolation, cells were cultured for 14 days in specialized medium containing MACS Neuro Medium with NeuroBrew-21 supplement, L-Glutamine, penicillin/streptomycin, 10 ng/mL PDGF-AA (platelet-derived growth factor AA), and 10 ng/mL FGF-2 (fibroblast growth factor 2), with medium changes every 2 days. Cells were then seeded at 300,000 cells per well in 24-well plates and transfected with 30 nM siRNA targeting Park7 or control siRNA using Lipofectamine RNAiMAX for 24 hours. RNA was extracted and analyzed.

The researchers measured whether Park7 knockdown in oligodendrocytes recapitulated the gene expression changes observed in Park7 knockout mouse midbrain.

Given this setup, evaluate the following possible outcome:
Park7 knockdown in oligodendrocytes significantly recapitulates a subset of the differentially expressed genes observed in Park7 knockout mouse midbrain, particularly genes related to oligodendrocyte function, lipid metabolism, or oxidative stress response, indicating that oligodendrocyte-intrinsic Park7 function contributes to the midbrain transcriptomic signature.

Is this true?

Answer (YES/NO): NO